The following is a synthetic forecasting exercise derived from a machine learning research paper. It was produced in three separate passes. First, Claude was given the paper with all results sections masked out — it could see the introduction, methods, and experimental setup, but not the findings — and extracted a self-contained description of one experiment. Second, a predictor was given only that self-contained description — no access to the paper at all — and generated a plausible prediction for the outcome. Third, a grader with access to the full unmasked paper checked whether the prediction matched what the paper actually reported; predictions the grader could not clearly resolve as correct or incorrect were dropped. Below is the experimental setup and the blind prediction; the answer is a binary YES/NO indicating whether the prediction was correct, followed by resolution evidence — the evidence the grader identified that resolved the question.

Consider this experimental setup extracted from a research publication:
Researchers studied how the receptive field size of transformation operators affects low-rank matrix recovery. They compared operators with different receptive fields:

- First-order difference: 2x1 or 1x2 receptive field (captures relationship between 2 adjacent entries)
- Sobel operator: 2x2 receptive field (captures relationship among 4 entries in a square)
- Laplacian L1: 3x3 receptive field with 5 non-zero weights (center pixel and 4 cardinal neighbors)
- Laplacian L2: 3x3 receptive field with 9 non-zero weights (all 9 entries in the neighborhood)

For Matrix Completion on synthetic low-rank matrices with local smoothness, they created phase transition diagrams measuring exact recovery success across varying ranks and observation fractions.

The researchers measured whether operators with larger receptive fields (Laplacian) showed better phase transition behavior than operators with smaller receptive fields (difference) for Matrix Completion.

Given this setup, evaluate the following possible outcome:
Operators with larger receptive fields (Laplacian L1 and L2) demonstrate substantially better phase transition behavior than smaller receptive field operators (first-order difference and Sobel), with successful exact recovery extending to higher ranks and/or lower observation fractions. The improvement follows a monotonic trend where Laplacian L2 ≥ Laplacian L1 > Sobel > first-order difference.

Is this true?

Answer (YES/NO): NO